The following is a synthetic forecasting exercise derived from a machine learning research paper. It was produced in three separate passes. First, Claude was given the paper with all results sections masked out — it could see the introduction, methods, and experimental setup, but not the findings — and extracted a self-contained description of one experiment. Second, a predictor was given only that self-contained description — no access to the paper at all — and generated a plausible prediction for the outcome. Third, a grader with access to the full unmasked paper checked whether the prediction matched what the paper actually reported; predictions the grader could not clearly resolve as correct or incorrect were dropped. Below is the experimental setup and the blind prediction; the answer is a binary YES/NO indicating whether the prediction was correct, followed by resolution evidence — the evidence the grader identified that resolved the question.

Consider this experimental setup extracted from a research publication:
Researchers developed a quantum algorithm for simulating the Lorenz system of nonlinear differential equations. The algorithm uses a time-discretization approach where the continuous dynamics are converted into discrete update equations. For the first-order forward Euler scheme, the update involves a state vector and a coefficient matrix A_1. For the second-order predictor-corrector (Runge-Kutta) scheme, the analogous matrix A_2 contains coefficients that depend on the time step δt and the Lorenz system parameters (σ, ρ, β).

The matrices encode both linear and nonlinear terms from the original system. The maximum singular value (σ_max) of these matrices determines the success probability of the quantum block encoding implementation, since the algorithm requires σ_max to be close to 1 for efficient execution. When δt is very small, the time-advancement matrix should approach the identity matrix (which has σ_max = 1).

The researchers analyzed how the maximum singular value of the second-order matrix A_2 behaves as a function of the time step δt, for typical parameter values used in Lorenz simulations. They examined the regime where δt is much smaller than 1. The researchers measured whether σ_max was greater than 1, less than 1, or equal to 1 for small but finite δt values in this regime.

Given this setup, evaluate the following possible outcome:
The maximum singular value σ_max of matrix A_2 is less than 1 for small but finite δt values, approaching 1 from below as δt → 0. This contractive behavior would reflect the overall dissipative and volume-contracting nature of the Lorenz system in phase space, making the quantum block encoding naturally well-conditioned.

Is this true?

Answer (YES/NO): NO